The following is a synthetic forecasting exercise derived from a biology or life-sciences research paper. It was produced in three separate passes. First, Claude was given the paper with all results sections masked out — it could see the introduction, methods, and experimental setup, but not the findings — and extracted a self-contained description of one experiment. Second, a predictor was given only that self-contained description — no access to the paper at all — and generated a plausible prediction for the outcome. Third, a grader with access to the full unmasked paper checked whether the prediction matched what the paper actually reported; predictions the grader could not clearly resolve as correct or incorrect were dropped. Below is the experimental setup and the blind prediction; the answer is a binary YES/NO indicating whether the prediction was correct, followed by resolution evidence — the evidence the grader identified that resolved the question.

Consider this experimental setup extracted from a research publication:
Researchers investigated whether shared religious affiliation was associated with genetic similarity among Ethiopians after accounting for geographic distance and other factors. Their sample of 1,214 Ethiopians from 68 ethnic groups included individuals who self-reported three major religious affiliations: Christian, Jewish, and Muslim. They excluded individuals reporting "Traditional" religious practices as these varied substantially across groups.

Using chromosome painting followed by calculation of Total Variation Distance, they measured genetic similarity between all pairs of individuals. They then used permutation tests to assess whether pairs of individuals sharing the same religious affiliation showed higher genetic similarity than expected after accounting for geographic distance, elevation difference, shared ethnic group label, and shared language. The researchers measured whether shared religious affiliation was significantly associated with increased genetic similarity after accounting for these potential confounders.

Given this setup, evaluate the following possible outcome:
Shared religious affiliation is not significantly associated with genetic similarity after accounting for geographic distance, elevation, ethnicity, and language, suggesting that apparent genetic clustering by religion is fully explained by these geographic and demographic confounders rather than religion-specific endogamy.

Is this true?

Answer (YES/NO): YES